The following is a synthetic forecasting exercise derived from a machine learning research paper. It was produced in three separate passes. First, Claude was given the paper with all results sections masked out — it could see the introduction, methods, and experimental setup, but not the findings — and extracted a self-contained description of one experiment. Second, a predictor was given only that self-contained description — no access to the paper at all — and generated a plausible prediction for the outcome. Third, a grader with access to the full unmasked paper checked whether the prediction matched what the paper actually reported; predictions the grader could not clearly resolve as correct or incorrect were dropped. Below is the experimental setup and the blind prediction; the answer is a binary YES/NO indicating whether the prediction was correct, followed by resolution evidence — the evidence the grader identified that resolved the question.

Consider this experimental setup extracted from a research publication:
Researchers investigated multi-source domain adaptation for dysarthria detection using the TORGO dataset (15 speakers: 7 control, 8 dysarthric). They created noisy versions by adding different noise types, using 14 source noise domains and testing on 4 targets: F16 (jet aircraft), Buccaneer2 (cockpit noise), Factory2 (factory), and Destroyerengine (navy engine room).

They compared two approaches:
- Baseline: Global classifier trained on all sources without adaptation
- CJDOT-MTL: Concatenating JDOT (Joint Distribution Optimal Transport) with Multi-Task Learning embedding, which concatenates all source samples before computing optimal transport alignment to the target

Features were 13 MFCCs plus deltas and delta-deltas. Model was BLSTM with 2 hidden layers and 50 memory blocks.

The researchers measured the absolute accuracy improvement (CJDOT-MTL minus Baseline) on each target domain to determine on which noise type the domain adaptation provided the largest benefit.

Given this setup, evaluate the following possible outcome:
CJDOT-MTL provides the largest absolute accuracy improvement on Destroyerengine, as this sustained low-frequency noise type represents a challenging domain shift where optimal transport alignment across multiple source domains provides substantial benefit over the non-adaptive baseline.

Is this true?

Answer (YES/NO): NO